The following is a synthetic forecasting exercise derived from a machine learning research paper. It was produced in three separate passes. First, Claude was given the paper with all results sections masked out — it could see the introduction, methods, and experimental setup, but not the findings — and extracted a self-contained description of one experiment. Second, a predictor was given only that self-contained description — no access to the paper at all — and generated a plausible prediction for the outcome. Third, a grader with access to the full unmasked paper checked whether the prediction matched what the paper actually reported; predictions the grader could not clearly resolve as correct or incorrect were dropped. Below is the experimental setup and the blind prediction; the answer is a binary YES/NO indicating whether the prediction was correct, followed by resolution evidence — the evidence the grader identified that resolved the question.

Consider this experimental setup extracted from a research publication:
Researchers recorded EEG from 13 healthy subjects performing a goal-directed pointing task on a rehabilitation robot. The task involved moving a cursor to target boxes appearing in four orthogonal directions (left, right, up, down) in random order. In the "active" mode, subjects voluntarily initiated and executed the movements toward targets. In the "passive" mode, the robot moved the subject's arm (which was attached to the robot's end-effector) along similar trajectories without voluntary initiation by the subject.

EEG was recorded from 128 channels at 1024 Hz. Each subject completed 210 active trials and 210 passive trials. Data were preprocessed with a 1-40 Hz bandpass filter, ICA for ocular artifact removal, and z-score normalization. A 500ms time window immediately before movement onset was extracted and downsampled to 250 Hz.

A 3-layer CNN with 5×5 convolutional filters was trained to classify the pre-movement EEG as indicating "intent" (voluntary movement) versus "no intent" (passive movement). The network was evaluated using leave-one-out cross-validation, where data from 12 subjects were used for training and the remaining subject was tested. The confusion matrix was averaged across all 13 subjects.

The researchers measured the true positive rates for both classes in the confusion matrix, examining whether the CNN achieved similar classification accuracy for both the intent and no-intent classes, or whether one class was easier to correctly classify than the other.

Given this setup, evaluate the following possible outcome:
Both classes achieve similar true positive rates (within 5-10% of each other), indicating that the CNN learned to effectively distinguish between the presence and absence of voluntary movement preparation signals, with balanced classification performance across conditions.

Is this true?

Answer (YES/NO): YES